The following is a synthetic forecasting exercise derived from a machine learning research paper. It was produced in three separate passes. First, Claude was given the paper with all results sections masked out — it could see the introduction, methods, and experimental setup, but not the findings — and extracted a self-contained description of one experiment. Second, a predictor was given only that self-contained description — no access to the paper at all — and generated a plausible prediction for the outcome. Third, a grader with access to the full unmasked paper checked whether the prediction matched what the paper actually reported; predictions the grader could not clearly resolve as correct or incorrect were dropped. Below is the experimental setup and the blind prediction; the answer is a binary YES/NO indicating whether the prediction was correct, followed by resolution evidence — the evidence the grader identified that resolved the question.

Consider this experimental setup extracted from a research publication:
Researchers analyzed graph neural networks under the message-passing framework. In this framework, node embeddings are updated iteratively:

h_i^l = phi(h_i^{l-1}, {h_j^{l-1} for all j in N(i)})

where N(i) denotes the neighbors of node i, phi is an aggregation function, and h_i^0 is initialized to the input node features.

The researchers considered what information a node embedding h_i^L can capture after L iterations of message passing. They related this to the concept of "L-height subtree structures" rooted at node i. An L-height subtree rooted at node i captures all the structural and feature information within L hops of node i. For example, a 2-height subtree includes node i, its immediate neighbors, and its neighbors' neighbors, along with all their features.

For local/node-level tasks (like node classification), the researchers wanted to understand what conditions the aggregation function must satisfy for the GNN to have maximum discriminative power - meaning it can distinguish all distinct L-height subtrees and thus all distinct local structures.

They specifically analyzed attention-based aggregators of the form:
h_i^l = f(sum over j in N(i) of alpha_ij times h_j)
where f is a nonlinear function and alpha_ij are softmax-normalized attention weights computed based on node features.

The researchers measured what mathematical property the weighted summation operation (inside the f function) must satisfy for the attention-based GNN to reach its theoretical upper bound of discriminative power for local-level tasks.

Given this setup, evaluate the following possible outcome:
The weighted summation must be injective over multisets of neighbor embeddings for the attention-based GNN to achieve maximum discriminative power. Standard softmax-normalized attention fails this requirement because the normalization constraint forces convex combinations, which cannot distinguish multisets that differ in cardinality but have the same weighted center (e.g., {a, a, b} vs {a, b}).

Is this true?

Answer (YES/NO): NO